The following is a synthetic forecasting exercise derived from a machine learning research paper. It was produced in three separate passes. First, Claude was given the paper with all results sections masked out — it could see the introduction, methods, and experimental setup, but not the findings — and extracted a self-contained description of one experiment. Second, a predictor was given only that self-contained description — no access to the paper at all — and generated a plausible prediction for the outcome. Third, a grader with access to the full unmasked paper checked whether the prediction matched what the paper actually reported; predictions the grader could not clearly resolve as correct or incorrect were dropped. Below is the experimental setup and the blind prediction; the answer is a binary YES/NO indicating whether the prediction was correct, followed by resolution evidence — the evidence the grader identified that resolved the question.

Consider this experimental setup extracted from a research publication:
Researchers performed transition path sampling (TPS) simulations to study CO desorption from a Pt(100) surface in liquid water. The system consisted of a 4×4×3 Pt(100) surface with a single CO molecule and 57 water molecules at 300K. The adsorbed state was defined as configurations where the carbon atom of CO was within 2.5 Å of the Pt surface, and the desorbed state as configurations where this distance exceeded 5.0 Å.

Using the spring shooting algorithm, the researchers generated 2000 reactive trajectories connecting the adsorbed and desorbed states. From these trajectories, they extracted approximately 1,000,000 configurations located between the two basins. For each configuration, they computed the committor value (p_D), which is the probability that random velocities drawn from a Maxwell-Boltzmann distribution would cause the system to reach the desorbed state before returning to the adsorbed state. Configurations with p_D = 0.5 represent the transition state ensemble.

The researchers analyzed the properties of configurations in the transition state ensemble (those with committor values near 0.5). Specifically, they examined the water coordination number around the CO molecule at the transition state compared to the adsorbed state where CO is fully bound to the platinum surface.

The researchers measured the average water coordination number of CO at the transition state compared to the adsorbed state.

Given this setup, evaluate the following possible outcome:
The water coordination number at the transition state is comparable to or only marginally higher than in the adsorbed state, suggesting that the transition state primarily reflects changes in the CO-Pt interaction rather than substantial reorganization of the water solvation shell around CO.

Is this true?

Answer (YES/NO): NO